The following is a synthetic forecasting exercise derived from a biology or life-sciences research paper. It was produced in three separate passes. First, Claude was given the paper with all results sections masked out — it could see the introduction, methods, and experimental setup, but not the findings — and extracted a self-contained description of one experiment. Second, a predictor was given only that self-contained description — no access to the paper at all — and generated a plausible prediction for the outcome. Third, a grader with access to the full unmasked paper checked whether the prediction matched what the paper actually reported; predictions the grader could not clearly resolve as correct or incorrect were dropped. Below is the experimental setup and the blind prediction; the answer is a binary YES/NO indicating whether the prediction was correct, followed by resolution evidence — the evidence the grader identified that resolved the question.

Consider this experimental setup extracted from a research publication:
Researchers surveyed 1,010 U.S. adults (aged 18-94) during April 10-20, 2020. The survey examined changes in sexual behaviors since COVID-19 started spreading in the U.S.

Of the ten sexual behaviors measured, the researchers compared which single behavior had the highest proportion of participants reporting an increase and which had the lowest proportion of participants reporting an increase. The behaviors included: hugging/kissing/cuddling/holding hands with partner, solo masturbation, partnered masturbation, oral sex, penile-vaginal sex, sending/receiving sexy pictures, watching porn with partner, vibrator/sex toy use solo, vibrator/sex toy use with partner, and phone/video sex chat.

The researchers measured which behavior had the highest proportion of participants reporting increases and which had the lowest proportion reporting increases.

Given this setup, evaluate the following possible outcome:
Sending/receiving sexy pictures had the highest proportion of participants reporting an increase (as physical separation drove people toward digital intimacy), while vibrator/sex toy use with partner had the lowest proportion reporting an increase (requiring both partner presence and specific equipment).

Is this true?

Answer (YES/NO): NO